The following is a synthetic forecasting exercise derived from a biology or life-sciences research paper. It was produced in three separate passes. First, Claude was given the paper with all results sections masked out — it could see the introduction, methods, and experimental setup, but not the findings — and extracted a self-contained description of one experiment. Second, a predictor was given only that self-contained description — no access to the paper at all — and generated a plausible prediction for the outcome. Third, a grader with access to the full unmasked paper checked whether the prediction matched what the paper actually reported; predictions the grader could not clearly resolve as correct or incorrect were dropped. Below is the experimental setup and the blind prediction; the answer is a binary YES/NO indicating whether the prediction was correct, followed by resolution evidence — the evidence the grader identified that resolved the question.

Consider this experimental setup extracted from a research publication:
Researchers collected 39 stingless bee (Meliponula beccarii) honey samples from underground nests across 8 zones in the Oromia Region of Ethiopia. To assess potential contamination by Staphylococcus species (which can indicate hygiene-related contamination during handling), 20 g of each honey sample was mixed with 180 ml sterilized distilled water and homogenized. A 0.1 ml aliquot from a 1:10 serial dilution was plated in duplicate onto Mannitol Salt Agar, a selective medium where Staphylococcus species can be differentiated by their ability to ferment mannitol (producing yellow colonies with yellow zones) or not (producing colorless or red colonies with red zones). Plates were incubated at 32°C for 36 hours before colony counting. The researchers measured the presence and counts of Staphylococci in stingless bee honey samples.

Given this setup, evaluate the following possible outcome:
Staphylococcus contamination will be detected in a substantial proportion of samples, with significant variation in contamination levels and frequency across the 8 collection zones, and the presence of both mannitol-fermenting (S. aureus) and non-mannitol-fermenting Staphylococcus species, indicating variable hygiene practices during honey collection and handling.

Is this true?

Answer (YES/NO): NO